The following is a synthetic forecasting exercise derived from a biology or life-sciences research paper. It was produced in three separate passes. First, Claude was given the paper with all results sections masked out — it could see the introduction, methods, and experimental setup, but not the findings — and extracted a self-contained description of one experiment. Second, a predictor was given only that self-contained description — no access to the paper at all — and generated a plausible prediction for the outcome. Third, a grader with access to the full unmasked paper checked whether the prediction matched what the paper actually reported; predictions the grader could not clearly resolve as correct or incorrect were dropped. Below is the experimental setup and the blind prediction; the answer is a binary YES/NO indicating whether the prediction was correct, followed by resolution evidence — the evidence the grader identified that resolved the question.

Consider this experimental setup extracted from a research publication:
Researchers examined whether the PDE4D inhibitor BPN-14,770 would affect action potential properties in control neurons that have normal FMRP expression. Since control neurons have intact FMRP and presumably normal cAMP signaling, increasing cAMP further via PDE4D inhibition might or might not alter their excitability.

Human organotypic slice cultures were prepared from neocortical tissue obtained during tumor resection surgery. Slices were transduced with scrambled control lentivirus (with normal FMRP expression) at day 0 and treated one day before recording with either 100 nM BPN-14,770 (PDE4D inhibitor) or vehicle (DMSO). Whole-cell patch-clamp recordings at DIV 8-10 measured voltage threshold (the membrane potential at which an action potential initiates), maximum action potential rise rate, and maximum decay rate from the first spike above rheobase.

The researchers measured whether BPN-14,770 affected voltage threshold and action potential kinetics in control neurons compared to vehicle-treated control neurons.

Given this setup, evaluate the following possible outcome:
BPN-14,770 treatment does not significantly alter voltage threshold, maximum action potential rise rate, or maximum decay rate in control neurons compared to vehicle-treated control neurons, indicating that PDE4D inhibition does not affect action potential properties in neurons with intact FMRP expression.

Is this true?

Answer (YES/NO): NO